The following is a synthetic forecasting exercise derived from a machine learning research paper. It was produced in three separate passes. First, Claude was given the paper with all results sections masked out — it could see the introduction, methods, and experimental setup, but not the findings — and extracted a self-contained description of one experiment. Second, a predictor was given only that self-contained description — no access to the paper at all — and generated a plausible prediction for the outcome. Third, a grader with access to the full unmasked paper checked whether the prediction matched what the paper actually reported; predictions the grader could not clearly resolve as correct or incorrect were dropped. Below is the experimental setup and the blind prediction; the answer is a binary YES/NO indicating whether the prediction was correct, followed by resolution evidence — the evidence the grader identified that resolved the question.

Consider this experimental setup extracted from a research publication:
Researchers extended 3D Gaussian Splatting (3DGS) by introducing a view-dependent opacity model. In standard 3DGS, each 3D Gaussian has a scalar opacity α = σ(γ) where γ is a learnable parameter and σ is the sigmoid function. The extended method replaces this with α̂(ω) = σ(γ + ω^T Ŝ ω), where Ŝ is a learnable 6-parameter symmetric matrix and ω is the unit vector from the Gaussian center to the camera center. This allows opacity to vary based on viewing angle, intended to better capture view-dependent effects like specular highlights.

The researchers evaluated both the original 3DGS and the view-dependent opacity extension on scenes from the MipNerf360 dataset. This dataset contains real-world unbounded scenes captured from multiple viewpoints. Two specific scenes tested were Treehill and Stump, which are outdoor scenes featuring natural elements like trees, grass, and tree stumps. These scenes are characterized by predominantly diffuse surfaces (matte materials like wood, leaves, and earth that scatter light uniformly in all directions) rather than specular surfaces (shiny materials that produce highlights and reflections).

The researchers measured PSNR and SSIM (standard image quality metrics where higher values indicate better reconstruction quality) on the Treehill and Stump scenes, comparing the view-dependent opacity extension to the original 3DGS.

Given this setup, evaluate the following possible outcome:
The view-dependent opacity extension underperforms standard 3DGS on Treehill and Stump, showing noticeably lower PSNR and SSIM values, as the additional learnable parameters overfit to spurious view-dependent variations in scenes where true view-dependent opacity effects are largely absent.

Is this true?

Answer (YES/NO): NO